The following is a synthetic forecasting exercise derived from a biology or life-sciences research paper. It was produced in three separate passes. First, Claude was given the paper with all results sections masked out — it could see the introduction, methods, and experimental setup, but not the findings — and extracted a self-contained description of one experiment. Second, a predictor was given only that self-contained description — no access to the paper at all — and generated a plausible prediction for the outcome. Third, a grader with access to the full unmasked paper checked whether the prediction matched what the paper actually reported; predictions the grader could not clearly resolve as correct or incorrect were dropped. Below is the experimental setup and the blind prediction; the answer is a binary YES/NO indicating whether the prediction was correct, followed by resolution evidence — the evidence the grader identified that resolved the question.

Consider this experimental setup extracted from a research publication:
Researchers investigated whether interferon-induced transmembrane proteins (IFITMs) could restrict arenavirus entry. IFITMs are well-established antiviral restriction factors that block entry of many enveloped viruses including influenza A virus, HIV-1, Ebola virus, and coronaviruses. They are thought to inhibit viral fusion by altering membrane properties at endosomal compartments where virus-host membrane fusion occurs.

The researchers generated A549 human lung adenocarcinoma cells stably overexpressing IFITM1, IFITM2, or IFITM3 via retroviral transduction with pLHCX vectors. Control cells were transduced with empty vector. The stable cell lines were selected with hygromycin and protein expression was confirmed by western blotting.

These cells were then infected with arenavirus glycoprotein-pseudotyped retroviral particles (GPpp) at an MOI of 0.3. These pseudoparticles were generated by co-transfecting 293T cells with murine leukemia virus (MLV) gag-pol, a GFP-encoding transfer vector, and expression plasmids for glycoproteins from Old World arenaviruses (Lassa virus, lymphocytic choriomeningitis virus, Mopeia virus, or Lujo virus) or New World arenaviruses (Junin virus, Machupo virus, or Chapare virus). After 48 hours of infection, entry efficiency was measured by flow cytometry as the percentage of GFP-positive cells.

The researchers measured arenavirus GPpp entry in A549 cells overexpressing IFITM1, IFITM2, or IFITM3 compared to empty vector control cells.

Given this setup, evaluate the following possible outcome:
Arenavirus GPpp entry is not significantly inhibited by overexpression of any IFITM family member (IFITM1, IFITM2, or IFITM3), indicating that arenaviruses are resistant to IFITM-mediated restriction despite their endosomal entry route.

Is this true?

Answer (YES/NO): YES